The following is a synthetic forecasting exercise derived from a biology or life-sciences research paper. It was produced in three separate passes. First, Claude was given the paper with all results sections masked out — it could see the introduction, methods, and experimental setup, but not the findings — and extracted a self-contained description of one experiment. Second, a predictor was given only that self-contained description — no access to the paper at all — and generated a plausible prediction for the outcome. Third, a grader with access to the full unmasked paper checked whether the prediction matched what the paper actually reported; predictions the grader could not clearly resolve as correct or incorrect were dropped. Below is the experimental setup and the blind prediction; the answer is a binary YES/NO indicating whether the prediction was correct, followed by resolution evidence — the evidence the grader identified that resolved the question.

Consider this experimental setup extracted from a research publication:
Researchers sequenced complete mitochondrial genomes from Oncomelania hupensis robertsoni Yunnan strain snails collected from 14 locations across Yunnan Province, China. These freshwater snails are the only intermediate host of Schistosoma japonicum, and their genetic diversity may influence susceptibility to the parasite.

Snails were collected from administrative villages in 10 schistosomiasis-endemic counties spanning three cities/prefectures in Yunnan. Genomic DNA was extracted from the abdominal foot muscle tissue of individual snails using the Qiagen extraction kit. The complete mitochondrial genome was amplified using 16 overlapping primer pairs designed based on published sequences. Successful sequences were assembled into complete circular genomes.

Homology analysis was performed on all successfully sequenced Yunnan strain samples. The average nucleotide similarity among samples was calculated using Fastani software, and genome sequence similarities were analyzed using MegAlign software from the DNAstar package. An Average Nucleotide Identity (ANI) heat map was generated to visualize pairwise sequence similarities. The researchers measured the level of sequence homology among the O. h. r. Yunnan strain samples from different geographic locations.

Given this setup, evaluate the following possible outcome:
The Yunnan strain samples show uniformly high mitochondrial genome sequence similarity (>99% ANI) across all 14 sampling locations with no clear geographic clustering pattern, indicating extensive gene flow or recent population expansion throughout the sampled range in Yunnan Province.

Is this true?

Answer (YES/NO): NO